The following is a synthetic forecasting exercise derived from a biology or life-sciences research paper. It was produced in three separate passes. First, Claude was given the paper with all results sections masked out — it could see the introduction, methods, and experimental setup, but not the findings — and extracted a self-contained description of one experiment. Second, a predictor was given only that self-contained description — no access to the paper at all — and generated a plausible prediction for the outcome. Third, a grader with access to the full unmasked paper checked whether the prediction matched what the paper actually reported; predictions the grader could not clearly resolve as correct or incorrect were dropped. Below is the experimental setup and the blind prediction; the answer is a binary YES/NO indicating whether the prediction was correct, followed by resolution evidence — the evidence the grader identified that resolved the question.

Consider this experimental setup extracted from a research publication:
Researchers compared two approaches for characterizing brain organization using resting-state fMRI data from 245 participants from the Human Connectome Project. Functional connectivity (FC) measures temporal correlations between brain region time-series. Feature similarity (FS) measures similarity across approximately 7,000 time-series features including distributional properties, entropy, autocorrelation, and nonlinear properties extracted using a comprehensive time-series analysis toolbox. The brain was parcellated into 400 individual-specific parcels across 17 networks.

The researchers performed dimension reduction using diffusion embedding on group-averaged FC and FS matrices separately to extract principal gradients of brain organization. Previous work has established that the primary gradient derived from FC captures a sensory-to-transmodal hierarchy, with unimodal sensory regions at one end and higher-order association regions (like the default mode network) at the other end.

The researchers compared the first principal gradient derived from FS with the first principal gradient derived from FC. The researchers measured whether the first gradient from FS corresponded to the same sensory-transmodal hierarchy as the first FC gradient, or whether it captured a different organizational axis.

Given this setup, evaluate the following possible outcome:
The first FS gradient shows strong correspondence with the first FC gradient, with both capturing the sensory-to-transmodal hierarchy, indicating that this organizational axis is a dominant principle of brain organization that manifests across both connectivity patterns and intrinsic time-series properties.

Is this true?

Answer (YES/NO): NO